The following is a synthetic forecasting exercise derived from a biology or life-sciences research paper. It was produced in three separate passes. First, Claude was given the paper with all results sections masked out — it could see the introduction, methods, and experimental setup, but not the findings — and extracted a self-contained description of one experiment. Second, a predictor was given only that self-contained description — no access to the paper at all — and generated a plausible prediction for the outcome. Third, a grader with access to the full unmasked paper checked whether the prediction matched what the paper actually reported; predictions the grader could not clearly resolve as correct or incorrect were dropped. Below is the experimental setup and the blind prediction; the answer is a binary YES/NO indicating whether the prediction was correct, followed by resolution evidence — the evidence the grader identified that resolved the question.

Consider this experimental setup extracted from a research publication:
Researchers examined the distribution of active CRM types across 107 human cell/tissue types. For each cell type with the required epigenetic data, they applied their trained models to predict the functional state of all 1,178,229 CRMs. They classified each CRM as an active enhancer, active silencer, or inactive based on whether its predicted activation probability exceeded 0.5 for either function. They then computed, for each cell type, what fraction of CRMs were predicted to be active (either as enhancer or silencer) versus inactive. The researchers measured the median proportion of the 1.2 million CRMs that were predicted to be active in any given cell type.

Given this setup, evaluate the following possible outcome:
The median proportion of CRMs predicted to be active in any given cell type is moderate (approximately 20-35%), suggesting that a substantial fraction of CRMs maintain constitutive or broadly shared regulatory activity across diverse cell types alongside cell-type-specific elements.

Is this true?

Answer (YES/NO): NO